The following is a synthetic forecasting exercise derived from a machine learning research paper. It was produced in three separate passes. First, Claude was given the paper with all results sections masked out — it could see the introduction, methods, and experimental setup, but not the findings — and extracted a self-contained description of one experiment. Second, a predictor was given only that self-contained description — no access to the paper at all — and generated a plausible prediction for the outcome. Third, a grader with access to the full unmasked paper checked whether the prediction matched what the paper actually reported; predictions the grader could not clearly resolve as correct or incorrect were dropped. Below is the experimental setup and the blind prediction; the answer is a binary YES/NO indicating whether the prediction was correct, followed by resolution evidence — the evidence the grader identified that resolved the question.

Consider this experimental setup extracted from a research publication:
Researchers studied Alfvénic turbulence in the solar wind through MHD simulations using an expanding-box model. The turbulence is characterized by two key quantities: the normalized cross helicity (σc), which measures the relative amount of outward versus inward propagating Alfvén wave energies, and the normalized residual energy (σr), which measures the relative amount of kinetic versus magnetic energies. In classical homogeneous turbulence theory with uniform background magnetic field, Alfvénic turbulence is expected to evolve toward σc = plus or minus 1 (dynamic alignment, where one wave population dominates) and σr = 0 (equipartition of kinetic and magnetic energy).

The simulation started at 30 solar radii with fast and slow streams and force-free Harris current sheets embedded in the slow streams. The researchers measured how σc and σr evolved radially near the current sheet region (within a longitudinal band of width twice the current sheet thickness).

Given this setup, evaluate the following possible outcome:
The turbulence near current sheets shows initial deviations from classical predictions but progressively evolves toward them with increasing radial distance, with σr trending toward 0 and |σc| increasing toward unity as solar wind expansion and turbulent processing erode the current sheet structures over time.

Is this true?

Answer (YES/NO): NO